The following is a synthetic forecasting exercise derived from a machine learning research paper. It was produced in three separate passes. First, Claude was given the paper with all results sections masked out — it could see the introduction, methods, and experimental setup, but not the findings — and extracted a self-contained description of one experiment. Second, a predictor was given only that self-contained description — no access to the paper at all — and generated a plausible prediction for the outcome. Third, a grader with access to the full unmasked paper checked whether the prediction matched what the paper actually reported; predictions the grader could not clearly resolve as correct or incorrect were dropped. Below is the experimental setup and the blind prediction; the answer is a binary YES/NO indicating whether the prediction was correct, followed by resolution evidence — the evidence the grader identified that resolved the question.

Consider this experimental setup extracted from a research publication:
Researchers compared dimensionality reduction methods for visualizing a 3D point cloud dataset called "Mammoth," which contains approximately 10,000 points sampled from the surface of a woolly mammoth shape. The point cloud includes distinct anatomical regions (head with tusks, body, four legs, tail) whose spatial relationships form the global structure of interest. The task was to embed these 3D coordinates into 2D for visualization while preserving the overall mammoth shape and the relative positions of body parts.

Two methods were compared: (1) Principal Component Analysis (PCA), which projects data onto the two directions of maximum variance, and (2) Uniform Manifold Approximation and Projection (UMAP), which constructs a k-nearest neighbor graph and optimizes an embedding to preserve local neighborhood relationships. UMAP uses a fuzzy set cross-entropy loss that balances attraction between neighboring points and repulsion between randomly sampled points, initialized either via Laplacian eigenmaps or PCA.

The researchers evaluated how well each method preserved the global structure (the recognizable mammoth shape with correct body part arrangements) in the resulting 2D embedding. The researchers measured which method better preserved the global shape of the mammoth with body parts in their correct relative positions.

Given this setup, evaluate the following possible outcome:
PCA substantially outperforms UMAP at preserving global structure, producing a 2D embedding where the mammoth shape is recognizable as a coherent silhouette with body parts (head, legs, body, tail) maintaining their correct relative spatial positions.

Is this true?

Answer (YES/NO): YES